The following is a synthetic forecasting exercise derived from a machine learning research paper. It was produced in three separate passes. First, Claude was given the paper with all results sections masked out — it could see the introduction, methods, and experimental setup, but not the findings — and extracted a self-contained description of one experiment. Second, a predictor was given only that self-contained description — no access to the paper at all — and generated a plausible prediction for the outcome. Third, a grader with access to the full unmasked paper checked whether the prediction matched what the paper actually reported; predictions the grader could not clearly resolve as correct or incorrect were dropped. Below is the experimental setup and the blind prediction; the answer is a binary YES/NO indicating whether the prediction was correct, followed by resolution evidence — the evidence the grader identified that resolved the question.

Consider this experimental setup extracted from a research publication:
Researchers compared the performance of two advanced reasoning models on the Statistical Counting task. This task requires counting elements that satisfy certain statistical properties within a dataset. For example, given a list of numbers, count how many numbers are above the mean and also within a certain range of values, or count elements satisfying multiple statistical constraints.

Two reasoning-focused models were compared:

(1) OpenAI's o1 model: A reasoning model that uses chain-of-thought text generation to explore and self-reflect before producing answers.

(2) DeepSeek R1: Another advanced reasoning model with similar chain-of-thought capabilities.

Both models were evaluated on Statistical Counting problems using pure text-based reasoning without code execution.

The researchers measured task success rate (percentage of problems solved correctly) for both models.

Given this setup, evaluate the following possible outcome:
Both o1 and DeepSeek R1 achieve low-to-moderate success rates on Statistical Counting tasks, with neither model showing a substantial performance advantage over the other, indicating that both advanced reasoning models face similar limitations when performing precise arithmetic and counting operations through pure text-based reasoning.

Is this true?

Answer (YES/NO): NO